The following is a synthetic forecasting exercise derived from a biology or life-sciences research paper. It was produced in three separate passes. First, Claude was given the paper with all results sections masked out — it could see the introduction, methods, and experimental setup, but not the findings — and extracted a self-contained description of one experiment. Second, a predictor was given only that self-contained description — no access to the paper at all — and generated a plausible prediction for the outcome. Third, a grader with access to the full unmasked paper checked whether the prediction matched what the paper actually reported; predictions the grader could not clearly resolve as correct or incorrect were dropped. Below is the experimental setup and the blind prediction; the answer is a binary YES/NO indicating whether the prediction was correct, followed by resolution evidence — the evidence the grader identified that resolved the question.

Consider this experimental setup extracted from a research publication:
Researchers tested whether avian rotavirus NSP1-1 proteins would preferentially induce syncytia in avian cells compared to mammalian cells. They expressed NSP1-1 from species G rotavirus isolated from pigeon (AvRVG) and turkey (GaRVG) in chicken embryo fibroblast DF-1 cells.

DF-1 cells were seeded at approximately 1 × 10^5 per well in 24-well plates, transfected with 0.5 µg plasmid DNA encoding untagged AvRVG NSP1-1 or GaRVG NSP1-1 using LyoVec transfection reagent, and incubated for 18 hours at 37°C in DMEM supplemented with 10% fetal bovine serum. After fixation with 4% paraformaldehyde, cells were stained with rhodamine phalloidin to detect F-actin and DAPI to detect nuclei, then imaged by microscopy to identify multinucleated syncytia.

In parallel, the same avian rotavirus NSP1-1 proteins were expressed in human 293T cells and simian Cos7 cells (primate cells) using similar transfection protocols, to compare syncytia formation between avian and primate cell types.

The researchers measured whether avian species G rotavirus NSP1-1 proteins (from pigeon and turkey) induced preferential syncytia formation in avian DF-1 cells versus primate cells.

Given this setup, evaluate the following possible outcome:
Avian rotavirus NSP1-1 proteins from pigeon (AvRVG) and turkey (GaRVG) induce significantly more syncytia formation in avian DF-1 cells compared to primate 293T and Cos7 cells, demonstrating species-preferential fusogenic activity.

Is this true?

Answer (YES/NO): NO